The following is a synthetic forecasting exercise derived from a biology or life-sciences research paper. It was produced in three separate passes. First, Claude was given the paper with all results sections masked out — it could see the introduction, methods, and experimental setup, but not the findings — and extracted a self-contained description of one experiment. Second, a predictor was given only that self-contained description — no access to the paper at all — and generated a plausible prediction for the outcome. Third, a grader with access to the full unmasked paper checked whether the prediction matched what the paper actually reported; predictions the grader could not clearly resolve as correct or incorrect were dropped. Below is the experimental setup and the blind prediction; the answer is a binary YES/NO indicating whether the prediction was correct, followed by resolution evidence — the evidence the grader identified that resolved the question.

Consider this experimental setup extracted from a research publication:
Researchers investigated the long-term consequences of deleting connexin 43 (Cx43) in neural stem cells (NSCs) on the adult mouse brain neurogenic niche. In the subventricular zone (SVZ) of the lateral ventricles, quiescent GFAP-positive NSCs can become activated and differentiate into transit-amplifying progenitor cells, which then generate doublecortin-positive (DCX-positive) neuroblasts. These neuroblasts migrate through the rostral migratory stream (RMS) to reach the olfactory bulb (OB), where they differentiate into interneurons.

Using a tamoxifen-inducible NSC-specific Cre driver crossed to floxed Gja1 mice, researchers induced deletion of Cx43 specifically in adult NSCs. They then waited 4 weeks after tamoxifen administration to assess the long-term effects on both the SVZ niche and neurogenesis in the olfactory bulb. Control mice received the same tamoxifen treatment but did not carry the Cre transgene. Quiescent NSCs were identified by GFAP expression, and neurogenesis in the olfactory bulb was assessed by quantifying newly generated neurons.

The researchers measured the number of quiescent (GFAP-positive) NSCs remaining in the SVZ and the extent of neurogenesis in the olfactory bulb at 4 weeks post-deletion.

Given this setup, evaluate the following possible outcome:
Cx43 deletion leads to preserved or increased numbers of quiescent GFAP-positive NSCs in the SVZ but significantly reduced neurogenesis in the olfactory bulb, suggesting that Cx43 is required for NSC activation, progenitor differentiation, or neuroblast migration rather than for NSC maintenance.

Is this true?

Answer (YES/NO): NO